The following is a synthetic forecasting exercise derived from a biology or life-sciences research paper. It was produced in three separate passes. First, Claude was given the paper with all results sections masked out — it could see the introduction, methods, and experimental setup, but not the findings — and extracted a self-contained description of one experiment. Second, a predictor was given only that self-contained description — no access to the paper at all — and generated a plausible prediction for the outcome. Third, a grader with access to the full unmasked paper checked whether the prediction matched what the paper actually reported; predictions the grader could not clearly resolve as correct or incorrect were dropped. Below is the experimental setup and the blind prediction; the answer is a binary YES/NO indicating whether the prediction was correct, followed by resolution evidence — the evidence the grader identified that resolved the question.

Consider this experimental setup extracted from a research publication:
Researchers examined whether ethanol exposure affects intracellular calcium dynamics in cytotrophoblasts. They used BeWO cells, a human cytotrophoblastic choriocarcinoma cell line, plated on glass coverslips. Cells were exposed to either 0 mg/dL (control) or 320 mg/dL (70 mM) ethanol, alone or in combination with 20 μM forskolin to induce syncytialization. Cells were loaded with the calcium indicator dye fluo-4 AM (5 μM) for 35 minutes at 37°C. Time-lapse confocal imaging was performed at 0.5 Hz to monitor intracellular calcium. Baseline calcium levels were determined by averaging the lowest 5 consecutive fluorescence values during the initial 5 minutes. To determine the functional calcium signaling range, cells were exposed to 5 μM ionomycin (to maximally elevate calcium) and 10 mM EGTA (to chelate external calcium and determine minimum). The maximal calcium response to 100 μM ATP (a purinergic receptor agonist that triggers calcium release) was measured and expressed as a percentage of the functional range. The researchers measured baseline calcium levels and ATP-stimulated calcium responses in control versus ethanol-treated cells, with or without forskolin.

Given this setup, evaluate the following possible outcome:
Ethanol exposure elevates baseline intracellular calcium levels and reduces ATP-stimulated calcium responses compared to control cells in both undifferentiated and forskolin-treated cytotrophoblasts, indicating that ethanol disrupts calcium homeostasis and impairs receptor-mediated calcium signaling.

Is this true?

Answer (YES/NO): NO